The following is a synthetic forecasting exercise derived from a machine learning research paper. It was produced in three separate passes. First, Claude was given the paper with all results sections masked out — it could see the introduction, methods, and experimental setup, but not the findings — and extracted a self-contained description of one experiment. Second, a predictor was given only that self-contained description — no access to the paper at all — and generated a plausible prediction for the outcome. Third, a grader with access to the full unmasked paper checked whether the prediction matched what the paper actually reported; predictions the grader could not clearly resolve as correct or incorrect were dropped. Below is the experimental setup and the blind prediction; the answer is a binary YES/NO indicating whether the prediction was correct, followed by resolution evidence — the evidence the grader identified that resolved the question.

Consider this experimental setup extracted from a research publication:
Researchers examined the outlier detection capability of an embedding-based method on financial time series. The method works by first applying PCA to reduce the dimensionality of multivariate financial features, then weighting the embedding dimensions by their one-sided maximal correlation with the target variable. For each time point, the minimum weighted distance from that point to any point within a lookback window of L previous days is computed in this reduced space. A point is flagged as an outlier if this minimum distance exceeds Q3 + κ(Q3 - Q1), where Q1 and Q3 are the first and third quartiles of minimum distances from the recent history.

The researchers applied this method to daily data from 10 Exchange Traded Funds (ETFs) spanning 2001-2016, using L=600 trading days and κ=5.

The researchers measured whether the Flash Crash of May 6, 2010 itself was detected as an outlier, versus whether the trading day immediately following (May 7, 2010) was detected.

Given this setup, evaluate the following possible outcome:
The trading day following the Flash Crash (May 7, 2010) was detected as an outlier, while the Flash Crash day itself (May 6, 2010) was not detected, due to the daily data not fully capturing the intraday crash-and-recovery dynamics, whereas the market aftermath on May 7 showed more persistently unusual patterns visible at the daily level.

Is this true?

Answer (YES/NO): YES